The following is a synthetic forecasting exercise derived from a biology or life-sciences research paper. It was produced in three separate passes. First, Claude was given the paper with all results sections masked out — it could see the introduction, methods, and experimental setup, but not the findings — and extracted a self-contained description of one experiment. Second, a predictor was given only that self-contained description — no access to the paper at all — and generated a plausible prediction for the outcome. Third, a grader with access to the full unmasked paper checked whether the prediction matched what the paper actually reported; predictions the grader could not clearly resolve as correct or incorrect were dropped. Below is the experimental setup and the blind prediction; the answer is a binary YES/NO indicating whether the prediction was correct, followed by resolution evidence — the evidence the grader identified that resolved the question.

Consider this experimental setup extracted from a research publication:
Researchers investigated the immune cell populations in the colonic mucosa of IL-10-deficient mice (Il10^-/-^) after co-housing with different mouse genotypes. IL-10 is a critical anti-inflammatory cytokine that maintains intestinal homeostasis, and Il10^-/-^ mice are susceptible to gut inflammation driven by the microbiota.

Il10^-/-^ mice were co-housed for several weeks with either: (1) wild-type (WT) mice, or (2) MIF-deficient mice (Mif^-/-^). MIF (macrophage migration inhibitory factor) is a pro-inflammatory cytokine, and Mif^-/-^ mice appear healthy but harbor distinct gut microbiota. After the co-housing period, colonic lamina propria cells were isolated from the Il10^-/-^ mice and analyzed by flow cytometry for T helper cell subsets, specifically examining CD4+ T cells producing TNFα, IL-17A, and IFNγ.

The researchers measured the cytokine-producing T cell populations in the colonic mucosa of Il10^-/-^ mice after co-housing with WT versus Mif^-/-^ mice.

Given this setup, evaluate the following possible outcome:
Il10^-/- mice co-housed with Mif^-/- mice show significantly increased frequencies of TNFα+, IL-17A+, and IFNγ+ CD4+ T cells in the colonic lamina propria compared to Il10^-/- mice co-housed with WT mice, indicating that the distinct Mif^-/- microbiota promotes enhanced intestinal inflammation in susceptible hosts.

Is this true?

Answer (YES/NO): NO